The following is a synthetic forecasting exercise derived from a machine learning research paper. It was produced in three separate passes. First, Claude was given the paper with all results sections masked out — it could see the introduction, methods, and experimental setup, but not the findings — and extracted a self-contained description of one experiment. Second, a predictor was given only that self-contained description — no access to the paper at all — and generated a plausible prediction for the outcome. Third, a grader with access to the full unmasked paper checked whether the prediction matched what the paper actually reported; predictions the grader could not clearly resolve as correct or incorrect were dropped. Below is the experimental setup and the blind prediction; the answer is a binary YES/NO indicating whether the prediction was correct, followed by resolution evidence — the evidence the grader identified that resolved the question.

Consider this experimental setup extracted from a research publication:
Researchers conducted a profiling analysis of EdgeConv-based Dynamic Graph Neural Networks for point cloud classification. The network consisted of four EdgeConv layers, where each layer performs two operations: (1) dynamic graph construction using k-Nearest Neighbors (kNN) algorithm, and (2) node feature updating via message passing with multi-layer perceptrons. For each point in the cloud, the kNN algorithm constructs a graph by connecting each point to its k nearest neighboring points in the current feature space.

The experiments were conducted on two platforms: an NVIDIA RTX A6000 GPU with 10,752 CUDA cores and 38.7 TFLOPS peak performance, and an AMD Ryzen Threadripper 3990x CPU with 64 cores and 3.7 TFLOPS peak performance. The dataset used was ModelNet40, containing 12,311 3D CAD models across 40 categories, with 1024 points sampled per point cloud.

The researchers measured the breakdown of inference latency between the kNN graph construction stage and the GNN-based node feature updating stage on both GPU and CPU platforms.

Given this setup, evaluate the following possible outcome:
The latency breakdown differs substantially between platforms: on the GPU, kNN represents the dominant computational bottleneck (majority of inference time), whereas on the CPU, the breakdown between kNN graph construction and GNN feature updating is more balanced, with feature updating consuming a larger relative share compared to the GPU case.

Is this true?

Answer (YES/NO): YES